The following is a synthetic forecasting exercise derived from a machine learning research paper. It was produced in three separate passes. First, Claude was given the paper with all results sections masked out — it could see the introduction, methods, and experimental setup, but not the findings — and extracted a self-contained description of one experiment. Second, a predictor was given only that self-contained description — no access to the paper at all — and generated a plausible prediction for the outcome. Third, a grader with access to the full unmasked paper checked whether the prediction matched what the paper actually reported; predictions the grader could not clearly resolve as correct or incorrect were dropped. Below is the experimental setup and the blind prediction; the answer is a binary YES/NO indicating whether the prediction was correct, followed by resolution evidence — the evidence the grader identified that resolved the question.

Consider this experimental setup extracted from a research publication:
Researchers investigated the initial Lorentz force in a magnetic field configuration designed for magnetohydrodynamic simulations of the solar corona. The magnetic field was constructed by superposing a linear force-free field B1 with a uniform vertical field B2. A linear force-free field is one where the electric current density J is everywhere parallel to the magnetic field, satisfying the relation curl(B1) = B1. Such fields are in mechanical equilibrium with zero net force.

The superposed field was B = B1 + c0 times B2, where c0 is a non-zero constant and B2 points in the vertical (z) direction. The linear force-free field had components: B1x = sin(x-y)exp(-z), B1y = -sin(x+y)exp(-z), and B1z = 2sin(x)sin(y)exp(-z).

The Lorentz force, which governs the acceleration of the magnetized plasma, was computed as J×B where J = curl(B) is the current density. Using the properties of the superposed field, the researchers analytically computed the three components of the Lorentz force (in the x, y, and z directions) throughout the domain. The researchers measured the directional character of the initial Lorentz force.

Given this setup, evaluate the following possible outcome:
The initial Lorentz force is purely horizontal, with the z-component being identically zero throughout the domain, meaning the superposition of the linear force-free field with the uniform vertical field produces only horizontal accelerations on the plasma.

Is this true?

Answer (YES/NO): YES